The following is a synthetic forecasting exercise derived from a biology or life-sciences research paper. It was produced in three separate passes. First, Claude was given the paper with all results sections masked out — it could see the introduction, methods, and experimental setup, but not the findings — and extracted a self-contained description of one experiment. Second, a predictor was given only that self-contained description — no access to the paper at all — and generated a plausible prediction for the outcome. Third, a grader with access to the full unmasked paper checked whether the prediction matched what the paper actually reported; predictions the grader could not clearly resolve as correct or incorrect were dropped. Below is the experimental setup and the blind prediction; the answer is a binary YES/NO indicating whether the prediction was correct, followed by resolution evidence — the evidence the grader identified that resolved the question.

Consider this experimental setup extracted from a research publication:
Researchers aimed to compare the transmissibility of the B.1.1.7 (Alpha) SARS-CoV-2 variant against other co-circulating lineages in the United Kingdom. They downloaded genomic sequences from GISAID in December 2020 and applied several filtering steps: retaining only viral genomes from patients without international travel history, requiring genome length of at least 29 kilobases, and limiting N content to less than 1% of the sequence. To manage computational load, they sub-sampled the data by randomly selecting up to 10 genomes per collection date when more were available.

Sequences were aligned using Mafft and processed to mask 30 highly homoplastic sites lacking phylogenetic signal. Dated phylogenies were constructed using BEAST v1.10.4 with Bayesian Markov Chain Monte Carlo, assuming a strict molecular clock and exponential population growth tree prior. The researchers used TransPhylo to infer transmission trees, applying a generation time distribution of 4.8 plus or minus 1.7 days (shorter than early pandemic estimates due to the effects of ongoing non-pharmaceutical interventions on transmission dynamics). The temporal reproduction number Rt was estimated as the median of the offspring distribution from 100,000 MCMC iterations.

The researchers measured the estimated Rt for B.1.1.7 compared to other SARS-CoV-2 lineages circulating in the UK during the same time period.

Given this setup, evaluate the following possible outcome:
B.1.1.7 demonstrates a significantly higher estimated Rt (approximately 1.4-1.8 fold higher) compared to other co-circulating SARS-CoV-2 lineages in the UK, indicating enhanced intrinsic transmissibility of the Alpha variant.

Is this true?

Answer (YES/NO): NO